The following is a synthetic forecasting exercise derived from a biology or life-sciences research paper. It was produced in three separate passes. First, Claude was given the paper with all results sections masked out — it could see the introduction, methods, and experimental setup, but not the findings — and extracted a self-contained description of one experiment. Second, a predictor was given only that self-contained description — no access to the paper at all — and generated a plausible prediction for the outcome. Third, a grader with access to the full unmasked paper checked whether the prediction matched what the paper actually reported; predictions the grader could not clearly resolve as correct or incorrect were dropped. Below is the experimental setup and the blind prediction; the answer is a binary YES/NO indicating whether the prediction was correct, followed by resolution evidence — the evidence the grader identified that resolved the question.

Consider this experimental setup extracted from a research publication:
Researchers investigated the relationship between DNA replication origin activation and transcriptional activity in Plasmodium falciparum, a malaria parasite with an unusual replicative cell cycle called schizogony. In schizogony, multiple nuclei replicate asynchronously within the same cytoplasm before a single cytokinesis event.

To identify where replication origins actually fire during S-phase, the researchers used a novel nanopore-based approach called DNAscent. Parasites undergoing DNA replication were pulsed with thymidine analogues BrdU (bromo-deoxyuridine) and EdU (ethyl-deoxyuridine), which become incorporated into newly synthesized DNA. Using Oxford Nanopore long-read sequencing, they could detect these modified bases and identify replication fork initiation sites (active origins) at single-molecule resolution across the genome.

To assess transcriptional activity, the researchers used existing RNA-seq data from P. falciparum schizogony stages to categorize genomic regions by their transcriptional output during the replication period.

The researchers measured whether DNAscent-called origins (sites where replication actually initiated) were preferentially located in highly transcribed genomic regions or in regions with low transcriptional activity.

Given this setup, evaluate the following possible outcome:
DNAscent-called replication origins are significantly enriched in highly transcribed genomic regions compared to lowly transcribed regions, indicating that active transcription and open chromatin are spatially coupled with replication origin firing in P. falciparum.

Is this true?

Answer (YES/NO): NO